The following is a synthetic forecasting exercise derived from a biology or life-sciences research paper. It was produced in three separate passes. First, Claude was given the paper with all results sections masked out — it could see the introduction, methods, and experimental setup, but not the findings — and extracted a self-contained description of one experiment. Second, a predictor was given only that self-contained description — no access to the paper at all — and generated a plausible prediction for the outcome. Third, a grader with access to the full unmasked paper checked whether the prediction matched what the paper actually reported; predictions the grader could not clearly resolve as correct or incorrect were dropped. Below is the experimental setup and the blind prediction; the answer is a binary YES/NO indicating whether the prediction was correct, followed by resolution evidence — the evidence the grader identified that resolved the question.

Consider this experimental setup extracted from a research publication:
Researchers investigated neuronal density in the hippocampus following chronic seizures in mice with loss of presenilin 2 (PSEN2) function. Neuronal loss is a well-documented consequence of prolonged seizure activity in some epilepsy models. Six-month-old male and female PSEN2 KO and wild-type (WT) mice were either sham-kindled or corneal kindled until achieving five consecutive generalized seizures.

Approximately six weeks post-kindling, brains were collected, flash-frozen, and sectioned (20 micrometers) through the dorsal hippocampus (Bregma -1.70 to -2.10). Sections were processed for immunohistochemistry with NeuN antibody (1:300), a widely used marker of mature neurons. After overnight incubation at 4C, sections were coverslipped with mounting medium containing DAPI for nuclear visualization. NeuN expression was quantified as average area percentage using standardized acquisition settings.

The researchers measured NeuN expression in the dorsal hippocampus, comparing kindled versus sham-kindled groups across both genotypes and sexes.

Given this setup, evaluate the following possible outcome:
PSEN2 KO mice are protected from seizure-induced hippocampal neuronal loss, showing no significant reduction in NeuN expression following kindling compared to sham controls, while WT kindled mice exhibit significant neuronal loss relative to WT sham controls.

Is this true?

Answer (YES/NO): NO